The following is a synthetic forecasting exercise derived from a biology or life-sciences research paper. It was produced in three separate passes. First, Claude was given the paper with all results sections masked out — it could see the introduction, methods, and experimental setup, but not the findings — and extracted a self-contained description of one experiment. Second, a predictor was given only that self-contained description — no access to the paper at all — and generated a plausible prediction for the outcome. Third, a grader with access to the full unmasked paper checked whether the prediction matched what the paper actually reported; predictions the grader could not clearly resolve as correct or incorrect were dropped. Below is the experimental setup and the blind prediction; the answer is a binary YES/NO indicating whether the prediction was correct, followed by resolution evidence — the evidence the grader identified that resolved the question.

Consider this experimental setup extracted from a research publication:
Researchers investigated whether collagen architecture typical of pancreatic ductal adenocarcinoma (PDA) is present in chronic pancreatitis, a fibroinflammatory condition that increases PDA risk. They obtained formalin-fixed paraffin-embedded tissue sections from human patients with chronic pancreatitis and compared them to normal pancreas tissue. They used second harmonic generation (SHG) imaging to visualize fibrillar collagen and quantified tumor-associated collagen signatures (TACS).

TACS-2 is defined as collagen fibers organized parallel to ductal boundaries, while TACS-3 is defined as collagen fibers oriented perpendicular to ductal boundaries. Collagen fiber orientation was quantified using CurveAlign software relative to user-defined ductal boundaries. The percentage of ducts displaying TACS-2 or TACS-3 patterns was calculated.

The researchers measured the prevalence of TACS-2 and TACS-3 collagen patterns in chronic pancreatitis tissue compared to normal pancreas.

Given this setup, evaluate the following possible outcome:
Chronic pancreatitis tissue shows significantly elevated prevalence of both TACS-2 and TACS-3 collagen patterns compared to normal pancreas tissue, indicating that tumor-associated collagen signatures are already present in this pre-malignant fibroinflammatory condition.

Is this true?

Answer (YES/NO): YES